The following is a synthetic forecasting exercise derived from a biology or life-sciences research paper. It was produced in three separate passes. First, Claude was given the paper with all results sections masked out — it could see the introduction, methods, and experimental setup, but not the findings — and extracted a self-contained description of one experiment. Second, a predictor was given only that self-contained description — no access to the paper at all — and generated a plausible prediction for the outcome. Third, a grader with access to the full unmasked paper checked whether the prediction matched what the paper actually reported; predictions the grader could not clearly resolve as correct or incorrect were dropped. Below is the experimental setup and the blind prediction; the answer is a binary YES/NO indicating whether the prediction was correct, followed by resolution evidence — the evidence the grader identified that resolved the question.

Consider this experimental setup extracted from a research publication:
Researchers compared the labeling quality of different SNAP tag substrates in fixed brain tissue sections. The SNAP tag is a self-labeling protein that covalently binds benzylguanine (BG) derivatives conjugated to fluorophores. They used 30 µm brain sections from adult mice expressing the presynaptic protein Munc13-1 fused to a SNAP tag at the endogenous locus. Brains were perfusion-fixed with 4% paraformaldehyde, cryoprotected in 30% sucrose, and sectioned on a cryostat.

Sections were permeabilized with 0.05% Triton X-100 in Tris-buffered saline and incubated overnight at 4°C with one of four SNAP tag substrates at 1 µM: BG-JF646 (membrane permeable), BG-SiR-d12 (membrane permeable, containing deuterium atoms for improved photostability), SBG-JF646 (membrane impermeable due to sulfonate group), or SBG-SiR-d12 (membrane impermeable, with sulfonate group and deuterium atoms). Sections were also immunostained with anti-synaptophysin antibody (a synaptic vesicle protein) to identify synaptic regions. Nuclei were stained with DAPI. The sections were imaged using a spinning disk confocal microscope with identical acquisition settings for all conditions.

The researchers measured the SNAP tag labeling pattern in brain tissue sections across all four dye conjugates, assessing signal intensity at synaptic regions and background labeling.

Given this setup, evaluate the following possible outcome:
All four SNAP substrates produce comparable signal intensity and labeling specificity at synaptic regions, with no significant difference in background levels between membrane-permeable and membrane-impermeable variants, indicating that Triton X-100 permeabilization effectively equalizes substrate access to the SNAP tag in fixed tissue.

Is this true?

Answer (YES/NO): NO